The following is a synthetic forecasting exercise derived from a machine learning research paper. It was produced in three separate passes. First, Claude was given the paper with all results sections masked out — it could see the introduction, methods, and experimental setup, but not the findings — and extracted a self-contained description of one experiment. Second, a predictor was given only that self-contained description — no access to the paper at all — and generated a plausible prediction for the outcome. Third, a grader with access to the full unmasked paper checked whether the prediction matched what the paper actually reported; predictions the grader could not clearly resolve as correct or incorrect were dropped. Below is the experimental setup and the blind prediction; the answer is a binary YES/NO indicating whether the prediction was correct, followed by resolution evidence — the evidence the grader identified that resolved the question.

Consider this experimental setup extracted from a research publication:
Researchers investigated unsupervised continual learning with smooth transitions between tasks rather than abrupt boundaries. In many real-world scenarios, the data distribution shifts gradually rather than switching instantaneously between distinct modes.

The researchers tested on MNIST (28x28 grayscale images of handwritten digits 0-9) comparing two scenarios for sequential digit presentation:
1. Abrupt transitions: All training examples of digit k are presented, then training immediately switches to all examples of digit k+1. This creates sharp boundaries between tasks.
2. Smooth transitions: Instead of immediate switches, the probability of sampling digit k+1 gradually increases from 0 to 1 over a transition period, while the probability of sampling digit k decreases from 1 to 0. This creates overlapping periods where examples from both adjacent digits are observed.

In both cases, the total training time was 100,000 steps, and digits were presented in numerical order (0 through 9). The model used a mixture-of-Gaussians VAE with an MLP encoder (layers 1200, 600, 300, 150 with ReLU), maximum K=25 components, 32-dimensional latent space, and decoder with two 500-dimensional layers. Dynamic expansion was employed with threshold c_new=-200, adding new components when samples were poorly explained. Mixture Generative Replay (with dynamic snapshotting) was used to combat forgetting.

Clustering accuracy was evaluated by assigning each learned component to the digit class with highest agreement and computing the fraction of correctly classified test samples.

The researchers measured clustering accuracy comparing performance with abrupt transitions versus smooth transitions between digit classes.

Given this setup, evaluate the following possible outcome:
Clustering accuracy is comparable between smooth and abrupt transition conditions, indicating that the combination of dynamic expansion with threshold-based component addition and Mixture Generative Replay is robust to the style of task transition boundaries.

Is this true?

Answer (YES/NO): NO